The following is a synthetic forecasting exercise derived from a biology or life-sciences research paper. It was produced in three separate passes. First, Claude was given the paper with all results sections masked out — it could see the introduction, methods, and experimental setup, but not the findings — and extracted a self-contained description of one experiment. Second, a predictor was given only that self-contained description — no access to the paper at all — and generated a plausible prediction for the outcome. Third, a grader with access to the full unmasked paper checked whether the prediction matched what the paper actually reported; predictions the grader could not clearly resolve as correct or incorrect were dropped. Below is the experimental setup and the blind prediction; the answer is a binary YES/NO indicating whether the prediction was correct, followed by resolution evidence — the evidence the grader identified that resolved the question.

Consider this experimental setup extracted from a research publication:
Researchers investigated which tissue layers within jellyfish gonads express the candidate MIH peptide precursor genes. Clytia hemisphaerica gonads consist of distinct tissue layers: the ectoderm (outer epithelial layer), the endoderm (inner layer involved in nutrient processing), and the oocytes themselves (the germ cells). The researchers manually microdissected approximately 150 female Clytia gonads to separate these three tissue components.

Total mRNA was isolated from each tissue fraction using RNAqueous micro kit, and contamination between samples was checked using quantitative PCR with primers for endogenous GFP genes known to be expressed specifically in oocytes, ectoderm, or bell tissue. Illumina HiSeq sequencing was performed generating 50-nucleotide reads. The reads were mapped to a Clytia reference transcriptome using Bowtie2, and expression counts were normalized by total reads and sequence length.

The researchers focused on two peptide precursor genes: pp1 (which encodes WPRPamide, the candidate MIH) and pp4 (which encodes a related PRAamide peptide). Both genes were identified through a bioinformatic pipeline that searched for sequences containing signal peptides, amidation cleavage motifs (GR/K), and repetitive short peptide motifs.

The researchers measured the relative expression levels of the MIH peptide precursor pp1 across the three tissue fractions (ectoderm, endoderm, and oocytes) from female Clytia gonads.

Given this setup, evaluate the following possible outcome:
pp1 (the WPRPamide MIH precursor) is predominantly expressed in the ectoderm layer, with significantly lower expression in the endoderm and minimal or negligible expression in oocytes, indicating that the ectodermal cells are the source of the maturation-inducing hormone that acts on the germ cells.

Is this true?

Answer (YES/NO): YES